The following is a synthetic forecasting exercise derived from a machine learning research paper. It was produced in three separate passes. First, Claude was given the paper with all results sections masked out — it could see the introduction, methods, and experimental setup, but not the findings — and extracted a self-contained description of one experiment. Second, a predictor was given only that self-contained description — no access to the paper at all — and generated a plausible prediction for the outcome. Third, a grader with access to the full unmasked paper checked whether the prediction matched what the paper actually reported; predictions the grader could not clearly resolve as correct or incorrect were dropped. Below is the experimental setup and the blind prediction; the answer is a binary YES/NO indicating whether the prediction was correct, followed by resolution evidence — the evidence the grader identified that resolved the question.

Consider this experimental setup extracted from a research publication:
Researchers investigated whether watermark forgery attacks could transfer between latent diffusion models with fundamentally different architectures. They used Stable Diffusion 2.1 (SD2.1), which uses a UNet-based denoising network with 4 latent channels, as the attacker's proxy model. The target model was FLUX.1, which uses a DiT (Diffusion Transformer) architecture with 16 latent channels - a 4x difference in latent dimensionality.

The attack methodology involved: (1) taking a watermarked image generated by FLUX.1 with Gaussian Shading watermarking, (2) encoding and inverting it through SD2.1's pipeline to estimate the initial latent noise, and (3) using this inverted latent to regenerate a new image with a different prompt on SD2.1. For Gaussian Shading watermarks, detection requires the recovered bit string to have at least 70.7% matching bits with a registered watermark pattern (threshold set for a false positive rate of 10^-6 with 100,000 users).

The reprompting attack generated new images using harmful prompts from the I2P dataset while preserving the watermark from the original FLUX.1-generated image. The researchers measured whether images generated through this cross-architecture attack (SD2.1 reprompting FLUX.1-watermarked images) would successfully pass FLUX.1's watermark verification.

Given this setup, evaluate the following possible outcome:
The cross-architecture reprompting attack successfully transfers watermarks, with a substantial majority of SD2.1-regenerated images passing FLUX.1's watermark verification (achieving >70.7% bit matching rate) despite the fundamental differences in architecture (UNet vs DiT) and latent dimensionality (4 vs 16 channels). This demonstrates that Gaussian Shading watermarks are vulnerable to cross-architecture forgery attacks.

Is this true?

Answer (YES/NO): YES